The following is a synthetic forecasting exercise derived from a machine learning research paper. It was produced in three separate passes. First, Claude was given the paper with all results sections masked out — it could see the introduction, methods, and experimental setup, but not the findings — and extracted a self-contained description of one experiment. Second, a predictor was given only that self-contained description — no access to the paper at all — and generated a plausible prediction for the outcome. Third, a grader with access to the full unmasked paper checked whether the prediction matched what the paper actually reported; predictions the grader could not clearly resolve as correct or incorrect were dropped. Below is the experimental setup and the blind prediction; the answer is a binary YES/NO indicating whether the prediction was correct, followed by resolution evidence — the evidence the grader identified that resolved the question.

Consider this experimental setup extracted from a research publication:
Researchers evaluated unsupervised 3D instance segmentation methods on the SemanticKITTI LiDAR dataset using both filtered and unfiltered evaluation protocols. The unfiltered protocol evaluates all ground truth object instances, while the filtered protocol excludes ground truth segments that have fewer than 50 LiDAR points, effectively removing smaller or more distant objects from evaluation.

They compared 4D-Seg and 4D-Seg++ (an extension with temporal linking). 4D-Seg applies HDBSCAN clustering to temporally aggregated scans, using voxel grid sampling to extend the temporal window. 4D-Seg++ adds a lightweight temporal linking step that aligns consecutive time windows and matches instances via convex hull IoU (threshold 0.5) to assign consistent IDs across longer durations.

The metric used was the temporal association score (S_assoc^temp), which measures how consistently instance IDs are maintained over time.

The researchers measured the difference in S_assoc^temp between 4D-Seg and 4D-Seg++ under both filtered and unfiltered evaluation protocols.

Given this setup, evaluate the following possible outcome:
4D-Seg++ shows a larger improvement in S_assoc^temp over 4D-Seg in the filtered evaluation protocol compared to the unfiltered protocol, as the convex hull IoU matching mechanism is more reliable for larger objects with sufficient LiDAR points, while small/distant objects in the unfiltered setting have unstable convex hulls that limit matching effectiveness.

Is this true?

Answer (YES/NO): NO